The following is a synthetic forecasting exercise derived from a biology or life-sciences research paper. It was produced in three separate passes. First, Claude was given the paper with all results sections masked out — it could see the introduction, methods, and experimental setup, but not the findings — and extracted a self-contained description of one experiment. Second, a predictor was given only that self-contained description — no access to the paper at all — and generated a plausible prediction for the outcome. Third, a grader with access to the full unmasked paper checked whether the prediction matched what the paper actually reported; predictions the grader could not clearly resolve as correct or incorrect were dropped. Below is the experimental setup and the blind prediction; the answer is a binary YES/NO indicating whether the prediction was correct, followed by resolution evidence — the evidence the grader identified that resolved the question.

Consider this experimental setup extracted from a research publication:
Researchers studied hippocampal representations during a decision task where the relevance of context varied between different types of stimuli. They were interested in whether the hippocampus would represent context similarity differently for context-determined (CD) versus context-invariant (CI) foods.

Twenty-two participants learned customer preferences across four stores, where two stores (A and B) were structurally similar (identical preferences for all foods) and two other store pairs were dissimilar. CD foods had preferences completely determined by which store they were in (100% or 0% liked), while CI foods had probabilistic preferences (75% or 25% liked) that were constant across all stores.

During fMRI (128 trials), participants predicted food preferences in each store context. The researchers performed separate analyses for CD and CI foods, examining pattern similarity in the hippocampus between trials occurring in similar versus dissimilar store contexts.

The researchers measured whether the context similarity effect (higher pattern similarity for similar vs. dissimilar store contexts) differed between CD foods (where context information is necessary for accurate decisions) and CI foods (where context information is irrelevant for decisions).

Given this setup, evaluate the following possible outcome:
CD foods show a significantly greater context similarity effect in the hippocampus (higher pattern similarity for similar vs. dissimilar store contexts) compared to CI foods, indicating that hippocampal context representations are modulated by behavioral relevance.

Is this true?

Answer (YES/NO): NO